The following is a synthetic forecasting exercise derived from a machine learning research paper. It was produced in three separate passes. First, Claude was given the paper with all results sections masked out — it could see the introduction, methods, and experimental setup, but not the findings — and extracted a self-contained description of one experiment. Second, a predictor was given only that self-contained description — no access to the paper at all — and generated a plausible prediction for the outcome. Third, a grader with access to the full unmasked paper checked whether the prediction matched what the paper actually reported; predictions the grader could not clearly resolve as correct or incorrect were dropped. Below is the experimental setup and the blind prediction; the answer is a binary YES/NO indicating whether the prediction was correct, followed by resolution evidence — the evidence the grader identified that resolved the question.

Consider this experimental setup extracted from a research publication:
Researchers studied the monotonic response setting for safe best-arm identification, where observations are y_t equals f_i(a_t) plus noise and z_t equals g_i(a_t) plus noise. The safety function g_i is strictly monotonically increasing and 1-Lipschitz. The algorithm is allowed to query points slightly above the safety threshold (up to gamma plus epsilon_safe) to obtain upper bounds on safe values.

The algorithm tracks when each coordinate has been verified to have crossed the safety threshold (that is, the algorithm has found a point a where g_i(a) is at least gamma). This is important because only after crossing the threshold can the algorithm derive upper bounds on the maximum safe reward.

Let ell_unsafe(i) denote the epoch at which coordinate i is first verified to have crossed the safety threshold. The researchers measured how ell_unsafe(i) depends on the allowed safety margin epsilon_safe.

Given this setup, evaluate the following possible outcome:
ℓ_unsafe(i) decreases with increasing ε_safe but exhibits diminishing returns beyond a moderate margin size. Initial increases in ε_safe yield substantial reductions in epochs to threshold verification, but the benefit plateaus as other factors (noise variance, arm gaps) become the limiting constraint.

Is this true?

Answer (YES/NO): NO